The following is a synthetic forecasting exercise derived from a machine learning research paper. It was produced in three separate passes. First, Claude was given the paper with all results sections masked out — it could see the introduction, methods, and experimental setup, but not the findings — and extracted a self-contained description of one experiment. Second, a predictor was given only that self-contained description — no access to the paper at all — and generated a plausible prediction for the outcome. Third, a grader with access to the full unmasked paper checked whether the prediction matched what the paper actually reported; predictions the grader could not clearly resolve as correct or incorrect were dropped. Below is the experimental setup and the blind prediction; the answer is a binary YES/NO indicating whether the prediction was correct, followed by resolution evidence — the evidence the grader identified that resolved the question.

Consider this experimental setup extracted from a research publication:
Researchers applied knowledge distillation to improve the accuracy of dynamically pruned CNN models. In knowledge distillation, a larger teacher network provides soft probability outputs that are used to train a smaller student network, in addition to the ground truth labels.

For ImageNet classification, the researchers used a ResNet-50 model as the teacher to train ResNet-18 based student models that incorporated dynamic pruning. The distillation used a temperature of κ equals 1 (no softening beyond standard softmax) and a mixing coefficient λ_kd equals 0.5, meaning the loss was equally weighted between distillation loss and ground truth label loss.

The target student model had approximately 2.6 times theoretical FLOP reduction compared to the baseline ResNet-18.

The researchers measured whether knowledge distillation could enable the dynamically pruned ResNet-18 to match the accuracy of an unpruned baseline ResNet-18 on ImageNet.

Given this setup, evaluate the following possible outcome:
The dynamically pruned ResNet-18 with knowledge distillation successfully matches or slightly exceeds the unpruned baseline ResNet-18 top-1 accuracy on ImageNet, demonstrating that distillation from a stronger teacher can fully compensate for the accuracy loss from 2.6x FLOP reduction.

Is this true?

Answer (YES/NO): YES